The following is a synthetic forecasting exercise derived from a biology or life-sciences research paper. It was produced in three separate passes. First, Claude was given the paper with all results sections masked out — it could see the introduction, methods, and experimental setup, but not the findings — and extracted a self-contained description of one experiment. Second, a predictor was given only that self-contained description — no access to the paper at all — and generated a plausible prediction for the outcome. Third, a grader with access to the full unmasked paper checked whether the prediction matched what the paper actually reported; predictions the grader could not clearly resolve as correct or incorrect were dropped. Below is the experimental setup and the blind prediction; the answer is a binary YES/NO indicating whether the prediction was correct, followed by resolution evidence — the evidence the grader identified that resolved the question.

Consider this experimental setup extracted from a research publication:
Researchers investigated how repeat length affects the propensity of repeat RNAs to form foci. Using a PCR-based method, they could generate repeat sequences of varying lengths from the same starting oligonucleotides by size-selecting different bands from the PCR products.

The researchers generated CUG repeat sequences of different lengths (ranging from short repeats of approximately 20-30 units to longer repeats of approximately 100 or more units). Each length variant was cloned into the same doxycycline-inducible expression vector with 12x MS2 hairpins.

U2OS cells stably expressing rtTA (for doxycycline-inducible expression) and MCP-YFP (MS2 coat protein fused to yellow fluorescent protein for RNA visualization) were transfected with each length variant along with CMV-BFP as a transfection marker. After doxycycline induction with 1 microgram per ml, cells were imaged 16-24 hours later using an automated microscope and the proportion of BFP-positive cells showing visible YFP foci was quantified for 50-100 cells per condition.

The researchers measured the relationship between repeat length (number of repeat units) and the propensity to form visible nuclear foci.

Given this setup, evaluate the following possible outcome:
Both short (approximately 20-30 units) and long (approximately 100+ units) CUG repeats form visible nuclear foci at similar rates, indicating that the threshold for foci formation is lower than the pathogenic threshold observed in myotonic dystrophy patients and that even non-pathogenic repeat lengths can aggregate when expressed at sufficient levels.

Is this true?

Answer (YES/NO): NO